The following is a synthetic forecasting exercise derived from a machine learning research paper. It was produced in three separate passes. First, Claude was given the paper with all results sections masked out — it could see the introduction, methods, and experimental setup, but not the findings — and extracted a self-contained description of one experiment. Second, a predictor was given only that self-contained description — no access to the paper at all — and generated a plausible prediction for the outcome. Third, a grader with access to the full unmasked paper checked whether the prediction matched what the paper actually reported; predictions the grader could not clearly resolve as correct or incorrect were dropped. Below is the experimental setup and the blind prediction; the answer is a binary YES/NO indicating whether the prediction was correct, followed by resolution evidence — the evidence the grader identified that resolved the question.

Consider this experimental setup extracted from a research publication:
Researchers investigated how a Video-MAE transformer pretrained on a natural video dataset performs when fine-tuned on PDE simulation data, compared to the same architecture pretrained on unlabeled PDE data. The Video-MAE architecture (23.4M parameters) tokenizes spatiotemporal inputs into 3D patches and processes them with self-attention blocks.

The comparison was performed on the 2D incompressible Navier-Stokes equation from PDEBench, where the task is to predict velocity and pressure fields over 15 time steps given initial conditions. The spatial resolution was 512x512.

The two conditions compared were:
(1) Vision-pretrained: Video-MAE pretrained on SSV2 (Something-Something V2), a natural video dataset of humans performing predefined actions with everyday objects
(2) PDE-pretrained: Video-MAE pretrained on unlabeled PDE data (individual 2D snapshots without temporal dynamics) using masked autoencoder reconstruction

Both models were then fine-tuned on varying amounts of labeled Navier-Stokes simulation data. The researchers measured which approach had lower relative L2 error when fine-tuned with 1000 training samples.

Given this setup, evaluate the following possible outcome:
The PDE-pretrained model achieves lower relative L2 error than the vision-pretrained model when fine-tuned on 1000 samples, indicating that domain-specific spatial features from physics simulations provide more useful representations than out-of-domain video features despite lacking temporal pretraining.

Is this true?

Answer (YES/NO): YES